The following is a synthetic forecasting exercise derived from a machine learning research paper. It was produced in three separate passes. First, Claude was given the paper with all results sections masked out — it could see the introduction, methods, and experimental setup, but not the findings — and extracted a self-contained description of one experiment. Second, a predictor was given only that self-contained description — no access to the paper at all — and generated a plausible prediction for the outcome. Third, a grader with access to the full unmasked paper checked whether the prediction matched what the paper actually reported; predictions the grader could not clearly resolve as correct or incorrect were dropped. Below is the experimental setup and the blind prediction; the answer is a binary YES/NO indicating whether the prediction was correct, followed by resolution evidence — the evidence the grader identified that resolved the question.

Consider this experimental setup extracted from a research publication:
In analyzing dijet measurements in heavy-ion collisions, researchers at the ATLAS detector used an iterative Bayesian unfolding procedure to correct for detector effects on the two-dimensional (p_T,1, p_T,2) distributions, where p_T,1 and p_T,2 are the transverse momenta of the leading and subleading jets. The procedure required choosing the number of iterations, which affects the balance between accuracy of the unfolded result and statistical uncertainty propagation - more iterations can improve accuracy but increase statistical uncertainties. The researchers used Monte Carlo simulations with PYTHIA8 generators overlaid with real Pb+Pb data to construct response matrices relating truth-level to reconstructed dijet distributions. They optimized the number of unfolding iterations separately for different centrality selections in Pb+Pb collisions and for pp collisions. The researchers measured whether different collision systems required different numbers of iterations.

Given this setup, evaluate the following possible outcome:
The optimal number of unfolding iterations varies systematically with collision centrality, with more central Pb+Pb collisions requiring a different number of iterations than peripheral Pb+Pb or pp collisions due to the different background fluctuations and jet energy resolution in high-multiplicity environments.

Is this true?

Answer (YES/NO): NO